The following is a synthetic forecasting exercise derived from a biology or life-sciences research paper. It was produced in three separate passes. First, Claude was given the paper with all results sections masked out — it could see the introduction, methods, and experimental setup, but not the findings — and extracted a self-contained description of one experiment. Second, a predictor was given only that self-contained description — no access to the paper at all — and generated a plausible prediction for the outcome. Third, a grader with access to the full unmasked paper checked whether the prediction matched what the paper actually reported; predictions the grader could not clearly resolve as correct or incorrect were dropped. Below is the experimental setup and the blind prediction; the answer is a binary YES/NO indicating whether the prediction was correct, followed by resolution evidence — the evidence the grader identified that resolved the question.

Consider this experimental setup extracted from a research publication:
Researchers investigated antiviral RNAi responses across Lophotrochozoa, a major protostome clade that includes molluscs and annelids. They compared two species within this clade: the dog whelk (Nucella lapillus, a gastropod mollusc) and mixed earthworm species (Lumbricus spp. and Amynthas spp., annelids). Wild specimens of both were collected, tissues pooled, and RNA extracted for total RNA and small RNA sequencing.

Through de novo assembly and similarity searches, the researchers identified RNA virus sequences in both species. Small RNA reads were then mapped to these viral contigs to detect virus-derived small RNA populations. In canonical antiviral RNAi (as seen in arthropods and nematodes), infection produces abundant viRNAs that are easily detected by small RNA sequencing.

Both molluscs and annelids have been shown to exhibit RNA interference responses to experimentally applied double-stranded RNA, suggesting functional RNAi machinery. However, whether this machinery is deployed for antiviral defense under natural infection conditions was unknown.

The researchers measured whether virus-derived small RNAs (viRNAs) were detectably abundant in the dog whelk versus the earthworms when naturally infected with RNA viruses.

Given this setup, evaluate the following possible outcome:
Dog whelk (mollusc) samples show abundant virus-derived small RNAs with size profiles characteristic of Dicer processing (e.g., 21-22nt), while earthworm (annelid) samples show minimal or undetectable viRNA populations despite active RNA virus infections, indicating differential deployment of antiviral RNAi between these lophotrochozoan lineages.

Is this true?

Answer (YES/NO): NO